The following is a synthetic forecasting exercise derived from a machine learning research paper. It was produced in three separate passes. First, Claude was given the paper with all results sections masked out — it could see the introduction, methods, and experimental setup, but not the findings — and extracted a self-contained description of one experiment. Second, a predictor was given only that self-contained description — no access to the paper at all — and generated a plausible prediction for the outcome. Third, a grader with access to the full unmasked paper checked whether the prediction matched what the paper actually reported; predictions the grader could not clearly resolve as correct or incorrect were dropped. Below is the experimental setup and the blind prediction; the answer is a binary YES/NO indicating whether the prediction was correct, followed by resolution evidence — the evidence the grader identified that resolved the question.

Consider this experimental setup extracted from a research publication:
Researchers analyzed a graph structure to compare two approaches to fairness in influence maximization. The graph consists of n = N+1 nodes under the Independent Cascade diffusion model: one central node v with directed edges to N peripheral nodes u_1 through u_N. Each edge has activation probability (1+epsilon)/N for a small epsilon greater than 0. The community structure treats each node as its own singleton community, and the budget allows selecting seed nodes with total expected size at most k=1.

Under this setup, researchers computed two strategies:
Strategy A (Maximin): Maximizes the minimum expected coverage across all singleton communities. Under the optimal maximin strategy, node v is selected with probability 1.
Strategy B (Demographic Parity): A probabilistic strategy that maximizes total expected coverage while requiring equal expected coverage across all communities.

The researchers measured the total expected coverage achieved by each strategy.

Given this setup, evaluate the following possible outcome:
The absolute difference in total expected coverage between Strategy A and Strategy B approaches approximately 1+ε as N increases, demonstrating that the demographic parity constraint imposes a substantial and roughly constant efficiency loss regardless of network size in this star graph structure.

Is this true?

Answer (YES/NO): YES